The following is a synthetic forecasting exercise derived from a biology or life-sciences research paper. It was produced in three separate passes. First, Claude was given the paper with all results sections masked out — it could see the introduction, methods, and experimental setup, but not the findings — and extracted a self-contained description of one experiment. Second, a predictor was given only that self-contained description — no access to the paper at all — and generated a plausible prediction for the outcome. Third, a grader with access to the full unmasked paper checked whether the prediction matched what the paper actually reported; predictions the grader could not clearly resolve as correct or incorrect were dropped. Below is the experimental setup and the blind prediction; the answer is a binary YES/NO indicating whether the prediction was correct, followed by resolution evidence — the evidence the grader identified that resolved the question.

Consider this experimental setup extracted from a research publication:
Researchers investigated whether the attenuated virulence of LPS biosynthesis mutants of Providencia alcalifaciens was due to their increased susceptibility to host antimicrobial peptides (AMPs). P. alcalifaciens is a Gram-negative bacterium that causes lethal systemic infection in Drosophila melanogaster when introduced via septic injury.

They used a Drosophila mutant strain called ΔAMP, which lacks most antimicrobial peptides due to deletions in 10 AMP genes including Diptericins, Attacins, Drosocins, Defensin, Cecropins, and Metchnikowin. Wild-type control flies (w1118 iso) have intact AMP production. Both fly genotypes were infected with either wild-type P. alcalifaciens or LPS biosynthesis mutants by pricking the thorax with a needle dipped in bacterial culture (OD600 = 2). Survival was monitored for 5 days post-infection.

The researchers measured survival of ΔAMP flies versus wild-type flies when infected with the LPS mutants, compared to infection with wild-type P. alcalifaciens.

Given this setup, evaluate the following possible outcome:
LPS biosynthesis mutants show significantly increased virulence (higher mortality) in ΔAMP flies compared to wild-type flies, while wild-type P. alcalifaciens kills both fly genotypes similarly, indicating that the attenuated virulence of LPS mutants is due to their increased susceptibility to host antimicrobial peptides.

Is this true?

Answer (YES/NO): NO